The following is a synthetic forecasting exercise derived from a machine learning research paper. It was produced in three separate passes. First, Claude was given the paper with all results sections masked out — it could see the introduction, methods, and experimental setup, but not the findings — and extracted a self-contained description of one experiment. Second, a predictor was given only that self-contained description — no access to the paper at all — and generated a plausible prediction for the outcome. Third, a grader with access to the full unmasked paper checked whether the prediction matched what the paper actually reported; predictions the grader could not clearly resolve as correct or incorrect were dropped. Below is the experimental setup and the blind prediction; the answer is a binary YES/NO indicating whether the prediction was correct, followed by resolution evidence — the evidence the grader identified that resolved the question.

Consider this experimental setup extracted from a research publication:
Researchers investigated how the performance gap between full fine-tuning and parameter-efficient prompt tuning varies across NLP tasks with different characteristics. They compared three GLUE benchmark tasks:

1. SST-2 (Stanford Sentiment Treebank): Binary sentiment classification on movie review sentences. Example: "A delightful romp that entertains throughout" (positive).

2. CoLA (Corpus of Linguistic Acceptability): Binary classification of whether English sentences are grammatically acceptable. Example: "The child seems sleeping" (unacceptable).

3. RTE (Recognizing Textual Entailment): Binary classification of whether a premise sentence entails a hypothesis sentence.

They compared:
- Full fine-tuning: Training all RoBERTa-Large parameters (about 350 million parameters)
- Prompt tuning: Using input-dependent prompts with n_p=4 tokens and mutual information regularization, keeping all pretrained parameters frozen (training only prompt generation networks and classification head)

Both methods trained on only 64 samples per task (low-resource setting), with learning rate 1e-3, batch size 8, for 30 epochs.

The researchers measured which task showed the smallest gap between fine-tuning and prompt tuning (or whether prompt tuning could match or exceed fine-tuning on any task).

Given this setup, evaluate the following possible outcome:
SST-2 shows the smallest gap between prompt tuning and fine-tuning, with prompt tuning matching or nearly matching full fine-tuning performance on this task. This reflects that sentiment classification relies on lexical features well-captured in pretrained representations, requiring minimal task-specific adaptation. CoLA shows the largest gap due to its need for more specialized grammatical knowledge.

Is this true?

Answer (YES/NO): NO